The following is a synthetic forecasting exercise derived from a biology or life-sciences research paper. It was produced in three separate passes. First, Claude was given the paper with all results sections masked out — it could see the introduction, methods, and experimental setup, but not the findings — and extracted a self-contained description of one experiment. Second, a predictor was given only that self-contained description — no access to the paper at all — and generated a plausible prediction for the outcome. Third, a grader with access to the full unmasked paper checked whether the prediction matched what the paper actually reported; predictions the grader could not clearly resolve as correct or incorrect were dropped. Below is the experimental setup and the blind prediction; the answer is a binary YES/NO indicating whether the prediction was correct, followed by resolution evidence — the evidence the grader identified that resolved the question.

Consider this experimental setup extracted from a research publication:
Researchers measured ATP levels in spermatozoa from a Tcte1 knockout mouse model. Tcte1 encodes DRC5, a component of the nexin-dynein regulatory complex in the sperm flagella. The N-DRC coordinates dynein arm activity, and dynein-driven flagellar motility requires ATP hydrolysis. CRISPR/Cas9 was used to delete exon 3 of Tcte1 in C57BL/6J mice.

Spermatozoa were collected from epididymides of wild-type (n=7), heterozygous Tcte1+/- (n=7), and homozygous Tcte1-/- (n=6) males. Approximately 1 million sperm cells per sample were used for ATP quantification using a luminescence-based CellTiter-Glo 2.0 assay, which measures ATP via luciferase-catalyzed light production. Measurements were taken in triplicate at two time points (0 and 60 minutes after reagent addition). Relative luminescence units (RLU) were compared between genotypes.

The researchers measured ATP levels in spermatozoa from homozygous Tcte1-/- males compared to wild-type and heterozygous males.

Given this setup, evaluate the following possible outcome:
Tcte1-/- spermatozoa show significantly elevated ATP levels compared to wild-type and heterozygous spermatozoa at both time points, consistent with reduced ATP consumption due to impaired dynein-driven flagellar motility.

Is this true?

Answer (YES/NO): NO